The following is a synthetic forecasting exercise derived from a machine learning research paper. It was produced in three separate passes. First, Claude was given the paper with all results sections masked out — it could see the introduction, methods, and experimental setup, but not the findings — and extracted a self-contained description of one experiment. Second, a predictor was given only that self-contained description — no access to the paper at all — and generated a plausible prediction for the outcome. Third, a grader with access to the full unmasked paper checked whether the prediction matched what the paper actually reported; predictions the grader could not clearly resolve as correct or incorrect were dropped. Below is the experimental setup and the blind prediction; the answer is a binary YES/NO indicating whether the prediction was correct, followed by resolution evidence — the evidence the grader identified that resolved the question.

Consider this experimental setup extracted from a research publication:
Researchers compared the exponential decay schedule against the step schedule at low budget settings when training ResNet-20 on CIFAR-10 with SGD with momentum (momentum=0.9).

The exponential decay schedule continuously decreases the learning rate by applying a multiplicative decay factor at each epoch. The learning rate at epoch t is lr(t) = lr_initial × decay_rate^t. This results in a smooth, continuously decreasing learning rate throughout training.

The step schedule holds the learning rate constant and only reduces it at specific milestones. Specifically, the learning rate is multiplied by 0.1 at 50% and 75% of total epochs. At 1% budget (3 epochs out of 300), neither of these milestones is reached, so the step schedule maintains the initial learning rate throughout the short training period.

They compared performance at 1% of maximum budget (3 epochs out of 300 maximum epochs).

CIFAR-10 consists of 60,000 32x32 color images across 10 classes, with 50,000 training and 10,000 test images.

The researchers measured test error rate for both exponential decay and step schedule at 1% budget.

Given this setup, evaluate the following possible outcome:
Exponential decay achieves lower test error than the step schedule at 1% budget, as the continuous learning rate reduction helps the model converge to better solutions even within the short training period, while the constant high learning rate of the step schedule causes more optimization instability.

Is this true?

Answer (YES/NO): YES